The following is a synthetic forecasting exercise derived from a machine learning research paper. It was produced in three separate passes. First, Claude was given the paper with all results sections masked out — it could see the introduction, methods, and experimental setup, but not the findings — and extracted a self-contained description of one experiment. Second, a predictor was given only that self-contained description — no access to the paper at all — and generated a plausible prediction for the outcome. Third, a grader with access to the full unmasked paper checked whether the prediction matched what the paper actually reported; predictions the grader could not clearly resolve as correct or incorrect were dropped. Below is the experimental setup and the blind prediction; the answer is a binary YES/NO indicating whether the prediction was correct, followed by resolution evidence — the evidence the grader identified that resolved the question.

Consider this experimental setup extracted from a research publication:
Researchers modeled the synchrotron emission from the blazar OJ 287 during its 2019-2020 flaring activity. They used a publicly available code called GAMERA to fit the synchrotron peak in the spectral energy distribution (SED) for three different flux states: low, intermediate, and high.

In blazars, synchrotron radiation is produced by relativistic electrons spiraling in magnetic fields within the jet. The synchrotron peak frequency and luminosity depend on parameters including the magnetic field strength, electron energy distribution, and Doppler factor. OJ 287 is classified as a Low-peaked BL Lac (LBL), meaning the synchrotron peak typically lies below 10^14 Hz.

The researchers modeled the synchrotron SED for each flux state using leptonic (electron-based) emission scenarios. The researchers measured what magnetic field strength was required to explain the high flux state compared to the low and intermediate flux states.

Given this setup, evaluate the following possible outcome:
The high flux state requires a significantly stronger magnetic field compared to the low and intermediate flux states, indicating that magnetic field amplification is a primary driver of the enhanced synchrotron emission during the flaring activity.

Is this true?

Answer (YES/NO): YES